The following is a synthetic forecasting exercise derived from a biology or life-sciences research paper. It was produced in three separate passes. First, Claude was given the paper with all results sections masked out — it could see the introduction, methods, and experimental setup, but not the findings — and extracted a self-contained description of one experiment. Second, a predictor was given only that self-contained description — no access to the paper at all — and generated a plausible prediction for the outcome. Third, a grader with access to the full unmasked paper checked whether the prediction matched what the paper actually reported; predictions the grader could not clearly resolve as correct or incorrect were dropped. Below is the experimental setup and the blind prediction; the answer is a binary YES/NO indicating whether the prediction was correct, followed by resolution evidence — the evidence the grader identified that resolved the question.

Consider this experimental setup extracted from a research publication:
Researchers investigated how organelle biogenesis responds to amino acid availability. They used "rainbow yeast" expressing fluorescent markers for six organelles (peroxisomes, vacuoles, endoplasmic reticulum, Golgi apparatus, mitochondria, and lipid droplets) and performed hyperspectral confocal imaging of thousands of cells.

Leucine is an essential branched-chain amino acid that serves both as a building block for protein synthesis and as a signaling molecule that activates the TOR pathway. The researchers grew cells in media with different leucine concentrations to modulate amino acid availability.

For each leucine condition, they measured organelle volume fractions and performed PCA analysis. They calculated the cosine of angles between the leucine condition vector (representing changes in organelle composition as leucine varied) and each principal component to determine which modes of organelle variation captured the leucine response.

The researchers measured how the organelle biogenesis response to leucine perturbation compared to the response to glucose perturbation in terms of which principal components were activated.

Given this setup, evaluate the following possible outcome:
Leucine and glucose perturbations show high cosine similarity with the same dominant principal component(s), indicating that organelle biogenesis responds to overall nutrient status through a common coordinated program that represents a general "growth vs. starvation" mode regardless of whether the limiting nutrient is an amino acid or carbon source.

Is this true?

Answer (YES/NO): NO